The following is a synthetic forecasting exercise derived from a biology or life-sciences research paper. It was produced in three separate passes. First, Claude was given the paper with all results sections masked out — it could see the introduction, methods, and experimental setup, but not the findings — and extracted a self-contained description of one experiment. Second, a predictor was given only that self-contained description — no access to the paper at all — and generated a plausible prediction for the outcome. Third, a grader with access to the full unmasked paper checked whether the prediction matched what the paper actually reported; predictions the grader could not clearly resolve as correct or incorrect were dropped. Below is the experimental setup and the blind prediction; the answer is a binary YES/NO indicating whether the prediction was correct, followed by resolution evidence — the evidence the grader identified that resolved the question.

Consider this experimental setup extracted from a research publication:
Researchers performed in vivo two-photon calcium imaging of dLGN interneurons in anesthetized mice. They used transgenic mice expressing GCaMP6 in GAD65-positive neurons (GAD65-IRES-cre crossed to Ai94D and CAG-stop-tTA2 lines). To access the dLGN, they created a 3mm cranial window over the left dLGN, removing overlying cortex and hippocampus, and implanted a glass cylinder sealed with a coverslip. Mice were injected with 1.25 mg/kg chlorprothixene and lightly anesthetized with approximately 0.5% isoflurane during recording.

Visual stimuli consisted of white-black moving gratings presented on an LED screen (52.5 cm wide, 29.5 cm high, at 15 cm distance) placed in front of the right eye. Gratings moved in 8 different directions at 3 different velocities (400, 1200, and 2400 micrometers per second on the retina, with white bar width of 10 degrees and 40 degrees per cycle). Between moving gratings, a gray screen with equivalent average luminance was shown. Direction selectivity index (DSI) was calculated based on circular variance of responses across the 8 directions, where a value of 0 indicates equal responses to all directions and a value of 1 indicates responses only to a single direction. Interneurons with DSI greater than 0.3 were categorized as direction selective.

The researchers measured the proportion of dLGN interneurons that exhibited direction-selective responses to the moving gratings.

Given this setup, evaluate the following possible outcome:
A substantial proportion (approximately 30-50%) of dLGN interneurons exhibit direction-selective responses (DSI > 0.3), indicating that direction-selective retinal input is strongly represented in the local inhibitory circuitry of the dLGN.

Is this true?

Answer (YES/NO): NO